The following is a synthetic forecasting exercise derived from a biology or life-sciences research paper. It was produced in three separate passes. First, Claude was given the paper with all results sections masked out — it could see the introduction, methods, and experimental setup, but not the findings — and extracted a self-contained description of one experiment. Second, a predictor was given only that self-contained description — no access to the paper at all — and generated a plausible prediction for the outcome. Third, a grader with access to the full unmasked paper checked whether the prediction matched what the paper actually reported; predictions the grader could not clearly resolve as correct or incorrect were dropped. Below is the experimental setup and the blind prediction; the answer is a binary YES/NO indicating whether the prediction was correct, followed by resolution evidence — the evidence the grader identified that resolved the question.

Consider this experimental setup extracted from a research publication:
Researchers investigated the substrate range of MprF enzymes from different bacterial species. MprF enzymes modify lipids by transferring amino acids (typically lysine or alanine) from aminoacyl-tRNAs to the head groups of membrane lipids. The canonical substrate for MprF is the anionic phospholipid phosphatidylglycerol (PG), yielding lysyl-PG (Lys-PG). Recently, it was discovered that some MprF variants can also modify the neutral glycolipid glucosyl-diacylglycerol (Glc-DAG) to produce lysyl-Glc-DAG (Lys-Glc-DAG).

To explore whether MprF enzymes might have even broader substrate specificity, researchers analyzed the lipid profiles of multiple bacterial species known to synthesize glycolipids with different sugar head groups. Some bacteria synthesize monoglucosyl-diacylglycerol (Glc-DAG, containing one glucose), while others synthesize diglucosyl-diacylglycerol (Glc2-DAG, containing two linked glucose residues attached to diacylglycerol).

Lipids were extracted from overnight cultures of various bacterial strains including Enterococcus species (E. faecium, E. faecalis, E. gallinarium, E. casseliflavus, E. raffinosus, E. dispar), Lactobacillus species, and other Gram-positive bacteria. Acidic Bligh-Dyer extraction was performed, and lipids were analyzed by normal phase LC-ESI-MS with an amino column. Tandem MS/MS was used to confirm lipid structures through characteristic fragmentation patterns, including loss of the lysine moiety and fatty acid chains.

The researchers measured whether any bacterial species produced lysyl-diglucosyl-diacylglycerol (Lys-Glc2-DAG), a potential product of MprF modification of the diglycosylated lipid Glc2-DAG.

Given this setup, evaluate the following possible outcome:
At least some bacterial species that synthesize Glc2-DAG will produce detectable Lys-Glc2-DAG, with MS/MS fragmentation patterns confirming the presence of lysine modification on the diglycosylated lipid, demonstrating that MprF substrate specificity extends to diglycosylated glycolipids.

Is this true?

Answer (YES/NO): YES